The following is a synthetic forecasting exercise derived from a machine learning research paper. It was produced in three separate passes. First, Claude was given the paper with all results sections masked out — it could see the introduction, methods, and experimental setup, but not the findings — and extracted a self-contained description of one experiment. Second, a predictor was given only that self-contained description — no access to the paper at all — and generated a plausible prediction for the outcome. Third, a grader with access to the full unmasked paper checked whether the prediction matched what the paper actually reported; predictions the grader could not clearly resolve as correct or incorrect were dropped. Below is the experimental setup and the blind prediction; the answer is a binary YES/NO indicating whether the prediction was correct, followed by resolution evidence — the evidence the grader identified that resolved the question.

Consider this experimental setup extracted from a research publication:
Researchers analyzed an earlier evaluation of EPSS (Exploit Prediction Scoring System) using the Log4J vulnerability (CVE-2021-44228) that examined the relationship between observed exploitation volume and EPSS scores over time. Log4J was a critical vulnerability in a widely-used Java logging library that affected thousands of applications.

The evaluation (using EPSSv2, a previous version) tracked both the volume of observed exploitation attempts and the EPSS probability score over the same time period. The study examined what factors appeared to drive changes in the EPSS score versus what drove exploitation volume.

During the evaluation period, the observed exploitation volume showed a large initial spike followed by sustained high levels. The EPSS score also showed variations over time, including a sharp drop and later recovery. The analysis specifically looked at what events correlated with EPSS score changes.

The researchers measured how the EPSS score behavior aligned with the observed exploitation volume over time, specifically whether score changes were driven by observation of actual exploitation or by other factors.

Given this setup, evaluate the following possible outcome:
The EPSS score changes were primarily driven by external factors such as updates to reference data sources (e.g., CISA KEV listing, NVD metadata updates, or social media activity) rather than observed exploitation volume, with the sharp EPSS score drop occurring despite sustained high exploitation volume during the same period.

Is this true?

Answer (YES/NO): YES